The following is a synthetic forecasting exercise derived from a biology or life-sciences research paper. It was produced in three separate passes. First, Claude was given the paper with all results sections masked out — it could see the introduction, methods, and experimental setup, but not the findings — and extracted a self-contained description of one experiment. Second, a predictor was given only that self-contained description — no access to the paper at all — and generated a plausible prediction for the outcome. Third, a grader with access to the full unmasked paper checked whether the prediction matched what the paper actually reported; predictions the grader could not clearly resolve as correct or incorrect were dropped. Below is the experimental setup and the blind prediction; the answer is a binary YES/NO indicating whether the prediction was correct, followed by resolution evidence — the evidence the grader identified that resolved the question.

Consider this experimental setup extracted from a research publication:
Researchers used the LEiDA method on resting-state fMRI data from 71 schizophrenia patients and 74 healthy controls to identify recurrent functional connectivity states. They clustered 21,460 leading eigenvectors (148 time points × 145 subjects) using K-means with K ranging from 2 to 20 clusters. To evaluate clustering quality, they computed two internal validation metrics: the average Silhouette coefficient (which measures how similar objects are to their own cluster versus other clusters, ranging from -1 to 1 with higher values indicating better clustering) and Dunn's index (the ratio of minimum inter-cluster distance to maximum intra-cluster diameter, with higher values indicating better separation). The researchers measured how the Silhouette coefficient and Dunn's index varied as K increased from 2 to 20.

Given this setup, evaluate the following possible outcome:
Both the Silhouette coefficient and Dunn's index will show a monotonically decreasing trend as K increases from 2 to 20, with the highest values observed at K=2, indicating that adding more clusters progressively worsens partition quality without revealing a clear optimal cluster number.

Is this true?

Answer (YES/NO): NO